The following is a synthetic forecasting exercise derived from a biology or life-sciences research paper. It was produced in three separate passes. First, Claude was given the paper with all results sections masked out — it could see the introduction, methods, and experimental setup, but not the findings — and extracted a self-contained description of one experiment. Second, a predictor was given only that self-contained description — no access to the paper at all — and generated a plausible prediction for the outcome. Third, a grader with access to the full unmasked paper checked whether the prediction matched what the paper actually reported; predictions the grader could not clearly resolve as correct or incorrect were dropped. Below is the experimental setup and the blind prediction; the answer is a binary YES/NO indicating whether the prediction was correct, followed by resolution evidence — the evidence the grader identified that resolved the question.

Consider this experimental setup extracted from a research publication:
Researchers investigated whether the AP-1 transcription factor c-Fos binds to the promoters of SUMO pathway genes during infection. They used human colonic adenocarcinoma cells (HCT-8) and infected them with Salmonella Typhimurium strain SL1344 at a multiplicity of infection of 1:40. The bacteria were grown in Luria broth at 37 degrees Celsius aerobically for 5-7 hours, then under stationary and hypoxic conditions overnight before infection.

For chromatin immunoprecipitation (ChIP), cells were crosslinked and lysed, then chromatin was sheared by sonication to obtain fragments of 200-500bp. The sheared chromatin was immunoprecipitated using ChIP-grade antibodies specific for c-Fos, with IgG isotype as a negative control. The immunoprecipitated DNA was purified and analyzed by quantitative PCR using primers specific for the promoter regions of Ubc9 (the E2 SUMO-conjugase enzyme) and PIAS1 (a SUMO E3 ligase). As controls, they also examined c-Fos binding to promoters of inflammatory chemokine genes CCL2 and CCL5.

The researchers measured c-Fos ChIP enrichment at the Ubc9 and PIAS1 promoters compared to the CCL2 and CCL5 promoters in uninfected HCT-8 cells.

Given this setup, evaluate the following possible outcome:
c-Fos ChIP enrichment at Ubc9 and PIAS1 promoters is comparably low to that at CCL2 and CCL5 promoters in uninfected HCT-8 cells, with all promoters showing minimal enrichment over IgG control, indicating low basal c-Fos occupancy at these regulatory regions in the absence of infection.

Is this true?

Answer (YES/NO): NO